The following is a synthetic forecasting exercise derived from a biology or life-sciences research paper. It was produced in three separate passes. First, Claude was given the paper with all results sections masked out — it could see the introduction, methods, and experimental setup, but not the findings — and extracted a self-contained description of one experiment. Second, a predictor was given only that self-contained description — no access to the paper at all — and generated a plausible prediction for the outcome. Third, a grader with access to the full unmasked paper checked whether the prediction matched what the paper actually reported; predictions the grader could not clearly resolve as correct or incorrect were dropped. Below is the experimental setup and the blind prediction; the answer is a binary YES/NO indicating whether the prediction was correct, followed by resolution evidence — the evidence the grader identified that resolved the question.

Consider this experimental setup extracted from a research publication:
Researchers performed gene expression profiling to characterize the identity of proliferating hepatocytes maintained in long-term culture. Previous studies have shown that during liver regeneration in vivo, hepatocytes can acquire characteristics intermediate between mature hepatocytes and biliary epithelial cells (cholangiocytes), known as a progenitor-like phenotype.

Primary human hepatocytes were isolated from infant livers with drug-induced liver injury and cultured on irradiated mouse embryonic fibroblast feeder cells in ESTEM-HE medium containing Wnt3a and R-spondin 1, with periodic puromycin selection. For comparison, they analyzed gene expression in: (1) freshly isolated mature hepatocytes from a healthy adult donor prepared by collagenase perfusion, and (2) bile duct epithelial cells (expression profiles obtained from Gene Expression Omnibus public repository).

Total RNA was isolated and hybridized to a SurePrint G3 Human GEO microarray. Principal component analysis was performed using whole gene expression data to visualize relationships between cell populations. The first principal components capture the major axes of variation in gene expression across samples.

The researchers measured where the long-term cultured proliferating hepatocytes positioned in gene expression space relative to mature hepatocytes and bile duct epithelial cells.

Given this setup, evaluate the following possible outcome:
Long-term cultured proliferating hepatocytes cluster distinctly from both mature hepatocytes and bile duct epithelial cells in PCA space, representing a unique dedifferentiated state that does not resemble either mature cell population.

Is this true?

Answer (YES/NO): NO